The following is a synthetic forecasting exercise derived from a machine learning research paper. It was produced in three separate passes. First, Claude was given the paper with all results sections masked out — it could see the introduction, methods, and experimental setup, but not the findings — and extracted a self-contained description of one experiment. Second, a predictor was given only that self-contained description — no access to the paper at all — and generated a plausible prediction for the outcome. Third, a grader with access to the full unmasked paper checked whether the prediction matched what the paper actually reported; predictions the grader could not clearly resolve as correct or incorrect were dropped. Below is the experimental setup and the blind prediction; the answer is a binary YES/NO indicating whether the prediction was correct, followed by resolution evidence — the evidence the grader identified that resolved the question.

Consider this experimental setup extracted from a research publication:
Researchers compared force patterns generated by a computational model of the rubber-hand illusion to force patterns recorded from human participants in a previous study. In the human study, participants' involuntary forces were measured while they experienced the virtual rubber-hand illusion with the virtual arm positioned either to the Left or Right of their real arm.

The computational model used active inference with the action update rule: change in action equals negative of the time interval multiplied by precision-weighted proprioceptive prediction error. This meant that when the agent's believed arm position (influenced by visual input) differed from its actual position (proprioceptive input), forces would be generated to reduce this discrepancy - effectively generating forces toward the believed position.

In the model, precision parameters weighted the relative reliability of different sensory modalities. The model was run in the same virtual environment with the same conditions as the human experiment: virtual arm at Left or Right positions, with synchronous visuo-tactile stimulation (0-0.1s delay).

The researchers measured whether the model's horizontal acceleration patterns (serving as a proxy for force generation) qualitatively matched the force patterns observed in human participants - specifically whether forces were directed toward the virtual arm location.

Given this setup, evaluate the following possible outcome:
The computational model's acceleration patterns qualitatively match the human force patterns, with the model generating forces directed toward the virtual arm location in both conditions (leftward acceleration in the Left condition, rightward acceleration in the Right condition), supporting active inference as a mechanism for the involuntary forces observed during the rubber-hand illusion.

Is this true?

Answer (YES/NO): YES